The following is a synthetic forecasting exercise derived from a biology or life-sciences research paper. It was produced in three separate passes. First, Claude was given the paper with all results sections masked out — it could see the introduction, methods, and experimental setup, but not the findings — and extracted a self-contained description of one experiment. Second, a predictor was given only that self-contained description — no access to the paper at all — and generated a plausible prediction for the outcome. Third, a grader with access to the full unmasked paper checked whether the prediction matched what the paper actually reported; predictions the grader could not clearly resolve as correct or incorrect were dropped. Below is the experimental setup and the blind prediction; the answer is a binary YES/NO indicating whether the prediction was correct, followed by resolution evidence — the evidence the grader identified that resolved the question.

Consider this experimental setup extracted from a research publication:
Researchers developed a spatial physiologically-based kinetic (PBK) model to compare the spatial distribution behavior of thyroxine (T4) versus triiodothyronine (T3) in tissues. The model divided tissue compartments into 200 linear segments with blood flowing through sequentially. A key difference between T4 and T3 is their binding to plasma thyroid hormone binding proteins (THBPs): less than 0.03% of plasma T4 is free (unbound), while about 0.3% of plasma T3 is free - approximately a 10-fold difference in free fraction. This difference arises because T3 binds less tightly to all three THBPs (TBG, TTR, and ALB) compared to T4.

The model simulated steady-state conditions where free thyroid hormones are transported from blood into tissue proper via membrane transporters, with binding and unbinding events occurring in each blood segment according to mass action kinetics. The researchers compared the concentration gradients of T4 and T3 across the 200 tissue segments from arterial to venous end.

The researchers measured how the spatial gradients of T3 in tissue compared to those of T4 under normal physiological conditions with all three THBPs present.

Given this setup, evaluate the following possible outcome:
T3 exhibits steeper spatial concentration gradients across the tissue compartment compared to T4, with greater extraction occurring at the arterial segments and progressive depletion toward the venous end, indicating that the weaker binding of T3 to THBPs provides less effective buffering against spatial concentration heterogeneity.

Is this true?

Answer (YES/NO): NO